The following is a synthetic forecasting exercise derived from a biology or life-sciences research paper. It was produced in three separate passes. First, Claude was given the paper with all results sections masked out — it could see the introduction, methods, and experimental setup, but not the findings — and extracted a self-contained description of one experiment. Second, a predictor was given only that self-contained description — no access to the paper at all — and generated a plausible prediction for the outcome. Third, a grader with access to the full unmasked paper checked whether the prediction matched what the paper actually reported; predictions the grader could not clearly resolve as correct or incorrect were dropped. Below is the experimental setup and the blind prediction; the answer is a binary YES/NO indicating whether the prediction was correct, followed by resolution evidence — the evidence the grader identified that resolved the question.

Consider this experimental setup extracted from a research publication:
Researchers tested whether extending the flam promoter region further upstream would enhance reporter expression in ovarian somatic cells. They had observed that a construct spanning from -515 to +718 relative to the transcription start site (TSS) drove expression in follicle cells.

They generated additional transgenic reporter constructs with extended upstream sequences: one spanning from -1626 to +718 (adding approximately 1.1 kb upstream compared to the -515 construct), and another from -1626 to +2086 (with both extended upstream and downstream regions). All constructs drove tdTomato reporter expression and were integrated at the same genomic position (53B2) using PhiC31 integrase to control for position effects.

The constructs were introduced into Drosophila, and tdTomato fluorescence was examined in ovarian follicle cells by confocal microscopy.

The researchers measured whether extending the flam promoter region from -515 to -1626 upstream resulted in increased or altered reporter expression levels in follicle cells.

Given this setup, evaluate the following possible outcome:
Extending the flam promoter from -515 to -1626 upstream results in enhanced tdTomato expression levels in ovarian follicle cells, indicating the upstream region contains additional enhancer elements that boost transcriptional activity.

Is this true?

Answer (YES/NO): NO